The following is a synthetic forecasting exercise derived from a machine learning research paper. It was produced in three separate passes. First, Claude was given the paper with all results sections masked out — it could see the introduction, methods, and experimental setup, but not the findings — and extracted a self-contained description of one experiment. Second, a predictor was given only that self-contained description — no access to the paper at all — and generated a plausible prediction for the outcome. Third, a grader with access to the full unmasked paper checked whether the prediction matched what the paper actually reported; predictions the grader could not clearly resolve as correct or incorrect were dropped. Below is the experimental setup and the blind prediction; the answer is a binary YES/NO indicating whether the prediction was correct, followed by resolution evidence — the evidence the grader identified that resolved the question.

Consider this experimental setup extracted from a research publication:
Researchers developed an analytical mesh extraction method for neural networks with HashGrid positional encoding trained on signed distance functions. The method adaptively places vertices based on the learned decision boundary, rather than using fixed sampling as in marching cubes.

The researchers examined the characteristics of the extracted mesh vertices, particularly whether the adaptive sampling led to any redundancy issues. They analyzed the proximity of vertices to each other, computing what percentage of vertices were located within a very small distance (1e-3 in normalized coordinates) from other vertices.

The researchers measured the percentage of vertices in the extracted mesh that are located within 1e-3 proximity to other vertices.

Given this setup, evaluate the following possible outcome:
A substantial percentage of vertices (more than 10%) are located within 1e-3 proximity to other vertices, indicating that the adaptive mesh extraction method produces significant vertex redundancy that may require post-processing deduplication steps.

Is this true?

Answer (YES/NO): YES